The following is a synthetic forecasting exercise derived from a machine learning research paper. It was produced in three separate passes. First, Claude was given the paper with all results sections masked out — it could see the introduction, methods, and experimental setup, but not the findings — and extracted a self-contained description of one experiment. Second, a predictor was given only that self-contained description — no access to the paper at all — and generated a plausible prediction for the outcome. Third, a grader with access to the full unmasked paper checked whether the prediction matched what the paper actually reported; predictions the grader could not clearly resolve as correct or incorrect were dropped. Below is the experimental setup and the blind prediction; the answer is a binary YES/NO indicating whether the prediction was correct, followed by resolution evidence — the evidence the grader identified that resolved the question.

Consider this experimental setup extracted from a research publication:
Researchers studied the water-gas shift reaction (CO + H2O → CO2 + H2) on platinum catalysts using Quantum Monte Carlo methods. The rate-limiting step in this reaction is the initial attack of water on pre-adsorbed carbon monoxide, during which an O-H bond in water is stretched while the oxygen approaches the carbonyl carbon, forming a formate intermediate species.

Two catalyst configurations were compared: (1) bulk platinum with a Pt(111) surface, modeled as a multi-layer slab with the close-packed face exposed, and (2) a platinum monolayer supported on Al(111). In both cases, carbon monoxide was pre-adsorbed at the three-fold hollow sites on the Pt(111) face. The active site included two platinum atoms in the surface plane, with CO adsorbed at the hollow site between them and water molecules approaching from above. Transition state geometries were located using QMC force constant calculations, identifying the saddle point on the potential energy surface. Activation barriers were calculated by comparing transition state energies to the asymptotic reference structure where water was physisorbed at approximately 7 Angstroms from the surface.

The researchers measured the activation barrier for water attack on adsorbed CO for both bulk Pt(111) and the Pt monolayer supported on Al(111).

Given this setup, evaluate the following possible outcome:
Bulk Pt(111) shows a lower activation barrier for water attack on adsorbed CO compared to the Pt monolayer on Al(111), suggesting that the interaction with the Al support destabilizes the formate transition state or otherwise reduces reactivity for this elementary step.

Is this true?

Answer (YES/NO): NO